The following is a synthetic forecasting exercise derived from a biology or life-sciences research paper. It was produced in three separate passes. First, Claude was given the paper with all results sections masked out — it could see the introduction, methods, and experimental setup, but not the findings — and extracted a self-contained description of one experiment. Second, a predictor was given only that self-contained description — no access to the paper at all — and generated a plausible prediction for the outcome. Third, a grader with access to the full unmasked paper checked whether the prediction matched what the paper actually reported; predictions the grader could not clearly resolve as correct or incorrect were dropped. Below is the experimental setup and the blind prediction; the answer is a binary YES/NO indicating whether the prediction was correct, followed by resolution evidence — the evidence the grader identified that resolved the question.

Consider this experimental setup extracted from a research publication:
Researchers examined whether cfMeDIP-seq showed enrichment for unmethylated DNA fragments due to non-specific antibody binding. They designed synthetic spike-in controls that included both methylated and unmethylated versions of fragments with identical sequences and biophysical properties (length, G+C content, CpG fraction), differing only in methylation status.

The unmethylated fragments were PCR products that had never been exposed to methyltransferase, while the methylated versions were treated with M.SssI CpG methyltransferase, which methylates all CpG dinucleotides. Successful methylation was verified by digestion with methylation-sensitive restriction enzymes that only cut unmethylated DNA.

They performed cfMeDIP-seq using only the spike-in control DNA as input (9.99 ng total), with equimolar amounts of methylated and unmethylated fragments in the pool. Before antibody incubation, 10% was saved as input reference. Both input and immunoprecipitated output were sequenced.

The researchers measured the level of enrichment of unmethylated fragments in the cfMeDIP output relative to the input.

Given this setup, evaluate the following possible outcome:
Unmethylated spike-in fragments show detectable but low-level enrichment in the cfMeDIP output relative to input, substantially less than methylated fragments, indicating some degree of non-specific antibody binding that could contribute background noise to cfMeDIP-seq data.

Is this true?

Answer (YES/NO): NO